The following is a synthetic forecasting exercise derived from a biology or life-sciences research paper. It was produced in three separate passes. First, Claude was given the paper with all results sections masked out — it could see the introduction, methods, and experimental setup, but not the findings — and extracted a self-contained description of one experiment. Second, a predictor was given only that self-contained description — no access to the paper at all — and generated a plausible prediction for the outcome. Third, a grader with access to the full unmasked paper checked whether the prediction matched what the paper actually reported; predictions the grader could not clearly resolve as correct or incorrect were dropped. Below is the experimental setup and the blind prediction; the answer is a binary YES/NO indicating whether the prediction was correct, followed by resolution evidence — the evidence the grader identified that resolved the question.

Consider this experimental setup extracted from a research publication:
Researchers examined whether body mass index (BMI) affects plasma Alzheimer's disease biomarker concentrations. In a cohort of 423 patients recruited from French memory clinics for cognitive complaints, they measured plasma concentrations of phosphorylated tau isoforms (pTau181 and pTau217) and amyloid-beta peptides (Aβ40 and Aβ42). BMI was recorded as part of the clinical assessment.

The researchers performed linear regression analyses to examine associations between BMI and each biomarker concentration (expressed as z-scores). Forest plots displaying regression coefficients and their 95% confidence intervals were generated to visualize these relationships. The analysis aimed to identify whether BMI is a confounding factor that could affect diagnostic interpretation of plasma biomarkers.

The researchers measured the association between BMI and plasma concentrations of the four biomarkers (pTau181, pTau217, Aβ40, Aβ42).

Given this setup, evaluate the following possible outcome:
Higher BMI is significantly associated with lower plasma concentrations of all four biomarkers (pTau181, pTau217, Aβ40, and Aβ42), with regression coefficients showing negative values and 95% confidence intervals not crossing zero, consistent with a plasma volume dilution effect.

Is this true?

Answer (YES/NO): NO